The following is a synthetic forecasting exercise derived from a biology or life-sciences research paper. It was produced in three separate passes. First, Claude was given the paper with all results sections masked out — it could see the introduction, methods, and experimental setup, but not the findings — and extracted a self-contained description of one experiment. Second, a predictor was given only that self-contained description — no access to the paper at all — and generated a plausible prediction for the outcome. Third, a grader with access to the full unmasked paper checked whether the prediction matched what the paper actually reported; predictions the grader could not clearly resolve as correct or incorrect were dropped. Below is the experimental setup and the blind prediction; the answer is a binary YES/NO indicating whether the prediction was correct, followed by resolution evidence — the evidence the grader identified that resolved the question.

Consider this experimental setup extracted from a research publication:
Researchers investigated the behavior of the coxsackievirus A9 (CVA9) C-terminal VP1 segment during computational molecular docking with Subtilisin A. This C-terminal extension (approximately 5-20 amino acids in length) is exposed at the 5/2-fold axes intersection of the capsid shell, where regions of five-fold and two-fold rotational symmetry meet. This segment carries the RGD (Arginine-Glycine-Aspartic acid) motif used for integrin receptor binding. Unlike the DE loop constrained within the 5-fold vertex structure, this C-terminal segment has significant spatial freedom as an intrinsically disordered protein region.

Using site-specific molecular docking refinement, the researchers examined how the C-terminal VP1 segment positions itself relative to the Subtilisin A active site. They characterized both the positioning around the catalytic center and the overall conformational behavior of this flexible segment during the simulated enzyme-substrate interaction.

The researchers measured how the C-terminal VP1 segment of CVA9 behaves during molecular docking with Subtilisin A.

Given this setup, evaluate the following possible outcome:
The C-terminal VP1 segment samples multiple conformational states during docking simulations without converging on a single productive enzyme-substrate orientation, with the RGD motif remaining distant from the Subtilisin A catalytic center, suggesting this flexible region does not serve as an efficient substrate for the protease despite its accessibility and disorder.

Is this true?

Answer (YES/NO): NO